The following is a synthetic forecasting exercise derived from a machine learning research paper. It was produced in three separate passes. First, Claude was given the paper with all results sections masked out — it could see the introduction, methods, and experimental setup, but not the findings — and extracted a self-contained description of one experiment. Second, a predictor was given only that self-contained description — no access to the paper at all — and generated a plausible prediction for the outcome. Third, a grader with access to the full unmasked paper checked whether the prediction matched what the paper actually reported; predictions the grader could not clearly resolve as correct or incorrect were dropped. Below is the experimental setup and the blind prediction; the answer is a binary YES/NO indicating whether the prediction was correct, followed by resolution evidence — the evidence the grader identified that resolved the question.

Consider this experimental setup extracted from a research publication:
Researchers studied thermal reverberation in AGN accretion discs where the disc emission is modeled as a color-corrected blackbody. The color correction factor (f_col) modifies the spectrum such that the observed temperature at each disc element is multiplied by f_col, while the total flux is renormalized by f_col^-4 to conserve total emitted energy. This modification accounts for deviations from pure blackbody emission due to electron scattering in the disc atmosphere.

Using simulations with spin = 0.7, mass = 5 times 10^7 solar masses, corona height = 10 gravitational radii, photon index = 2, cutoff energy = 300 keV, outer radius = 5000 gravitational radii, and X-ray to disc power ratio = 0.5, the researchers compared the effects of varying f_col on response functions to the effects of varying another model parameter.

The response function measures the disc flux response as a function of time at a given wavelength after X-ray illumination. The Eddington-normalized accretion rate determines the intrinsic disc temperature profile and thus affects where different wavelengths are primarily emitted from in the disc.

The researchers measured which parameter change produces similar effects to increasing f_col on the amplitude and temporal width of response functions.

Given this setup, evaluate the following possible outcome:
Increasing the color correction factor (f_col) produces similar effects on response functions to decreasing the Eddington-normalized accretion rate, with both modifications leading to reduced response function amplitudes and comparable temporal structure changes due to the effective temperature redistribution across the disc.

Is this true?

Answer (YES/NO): NO